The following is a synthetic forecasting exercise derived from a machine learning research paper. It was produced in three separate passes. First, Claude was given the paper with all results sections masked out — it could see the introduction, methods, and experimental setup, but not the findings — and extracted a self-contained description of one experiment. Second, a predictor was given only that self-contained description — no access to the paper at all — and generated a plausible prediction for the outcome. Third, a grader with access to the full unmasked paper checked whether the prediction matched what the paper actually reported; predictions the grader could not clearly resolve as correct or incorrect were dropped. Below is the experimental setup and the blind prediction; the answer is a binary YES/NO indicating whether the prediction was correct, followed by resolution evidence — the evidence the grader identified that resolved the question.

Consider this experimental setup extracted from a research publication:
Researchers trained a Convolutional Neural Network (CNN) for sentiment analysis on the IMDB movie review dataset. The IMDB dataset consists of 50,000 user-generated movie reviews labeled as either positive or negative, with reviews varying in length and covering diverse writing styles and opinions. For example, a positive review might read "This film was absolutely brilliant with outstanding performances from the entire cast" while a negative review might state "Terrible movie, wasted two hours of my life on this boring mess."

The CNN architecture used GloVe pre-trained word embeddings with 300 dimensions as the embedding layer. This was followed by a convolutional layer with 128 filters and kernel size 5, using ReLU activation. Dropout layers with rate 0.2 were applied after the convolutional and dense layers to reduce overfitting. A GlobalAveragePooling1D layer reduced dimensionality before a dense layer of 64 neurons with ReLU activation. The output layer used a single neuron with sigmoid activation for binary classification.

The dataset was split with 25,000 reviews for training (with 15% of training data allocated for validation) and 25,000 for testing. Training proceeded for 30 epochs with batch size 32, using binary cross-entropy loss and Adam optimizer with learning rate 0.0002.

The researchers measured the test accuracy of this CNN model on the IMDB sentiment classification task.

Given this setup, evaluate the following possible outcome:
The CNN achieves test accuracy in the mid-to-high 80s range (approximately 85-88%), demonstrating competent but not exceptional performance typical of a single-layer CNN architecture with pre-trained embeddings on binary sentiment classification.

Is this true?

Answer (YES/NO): NO